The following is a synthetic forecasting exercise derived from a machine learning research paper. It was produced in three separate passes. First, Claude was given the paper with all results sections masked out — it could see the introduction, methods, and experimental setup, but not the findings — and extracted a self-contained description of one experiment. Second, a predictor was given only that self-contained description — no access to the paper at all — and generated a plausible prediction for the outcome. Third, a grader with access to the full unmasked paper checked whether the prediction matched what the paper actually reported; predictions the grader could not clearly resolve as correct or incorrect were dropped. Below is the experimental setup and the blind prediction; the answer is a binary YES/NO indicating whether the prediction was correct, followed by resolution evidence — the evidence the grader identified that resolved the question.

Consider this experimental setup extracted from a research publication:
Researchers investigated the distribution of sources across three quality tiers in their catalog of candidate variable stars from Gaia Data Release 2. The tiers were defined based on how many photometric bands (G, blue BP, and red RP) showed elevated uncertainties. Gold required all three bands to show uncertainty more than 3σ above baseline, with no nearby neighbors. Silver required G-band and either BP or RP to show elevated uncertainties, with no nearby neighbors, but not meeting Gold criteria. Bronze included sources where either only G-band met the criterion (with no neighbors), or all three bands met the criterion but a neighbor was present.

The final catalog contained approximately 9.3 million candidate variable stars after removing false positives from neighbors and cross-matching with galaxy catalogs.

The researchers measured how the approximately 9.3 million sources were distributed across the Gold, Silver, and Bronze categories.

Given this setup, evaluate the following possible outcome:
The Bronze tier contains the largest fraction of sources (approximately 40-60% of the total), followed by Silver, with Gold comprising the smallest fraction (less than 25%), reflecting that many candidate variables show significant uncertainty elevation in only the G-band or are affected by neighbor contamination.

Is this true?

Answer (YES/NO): NO